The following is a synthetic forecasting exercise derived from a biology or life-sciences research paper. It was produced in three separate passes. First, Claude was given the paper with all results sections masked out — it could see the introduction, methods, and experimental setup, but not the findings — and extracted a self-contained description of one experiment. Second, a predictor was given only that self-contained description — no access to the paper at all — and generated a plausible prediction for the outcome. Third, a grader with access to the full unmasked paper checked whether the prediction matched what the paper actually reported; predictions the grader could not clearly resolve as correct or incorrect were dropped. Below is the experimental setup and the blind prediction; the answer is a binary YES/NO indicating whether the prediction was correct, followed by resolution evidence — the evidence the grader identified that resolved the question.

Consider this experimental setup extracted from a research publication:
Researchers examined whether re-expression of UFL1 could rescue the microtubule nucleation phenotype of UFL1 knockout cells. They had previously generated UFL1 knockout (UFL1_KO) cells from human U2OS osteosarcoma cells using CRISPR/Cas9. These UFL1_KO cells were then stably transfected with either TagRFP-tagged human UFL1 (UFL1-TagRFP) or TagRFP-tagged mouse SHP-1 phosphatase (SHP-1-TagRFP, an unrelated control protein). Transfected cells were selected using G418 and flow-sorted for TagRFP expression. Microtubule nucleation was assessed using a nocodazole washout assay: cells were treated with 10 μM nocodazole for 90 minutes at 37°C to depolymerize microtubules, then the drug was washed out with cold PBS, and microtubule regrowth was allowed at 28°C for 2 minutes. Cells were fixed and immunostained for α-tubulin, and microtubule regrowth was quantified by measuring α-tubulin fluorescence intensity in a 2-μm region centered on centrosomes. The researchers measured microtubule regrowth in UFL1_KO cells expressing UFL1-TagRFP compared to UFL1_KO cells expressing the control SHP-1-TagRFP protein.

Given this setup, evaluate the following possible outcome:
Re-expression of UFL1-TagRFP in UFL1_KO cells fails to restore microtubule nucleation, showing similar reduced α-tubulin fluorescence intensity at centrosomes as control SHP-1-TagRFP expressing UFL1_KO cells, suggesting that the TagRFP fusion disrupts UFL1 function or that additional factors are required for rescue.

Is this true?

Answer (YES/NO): NO